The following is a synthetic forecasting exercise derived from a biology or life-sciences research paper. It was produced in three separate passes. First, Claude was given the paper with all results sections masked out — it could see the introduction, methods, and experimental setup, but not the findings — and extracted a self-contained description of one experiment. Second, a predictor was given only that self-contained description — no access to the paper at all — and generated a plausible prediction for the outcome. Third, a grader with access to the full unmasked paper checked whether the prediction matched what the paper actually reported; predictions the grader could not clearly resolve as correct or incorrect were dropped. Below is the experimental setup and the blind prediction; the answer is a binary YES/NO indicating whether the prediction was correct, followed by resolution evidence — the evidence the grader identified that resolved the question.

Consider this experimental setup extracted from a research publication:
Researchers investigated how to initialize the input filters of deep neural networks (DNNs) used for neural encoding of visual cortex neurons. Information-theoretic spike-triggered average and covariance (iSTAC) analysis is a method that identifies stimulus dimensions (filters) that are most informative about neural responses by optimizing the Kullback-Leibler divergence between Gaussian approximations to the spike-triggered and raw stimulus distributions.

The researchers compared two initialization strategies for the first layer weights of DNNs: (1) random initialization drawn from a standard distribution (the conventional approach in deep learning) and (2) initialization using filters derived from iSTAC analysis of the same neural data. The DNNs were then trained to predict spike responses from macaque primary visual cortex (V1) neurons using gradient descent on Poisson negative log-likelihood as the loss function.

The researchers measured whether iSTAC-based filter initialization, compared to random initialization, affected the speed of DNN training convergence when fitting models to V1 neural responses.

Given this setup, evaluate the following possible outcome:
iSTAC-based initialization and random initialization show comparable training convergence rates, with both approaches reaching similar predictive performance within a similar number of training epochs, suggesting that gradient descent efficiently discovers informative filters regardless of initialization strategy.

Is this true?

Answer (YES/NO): NO